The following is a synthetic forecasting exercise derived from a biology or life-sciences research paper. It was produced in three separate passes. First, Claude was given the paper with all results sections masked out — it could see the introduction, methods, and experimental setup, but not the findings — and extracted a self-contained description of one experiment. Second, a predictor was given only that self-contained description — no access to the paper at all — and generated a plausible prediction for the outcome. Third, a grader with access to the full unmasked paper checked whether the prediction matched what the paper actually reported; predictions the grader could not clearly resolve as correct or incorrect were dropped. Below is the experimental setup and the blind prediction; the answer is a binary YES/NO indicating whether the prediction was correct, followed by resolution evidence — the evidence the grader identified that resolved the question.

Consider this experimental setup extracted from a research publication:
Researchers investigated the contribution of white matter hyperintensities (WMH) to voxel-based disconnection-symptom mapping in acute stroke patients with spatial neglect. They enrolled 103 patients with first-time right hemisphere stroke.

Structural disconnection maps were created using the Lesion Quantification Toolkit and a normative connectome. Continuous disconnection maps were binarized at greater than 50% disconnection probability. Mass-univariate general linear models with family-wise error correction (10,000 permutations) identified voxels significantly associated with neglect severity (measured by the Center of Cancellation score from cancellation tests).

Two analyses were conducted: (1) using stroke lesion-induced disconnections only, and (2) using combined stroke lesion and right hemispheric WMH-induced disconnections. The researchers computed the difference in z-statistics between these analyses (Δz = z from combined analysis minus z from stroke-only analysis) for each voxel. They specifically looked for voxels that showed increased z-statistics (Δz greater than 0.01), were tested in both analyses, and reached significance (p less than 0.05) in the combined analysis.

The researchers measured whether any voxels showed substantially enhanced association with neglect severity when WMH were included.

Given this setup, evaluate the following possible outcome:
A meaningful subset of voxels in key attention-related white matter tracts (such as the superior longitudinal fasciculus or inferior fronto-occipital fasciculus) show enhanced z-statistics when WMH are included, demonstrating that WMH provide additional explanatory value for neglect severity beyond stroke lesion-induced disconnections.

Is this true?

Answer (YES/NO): NO